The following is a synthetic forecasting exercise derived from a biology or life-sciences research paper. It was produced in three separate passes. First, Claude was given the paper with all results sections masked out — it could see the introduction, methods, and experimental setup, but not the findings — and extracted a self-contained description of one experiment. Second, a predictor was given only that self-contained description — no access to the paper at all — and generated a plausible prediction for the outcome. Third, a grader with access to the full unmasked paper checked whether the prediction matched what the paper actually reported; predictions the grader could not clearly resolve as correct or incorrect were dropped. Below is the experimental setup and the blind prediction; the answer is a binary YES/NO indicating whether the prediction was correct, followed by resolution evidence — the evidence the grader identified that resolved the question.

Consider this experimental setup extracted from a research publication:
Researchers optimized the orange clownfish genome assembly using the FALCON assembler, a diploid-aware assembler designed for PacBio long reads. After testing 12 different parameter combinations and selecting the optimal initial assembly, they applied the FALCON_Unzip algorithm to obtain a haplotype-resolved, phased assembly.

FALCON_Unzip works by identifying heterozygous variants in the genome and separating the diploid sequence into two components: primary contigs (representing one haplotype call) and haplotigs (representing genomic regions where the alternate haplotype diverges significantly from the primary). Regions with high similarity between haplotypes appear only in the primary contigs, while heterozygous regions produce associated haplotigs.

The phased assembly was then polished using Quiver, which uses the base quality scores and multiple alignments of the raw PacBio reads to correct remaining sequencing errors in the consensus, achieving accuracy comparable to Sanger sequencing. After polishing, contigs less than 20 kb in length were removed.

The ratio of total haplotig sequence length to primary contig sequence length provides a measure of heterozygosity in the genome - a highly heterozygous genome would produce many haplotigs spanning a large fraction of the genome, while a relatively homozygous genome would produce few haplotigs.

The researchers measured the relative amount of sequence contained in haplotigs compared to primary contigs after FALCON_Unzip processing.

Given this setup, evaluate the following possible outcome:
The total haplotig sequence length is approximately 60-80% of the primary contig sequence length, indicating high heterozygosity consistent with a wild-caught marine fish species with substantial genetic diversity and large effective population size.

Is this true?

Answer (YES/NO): NO